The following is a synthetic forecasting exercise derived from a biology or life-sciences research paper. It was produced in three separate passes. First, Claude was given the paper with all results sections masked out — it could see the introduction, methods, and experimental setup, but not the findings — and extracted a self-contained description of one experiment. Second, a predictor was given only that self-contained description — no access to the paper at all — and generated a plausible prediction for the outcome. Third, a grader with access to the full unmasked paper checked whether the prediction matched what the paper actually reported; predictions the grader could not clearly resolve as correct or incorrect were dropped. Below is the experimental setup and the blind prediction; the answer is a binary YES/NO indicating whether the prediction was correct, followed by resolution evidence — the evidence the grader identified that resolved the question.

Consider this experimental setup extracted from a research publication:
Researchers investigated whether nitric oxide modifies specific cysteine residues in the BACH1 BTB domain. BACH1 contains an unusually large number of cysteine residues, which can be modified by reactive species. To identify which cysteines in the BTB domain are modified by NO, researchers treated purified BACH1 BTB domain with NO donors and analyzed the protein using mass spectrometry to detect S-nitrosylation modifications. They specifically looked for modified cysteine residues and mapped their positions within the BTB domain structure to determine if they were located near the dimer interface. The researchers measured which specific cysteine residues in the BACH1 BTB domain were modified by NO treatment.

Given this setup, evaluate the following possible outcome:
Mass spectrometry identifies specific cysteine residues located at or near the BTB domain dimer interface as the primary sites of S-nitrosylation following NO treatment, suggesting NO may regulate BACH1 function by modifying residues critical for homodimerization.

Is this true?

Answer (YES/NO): YES